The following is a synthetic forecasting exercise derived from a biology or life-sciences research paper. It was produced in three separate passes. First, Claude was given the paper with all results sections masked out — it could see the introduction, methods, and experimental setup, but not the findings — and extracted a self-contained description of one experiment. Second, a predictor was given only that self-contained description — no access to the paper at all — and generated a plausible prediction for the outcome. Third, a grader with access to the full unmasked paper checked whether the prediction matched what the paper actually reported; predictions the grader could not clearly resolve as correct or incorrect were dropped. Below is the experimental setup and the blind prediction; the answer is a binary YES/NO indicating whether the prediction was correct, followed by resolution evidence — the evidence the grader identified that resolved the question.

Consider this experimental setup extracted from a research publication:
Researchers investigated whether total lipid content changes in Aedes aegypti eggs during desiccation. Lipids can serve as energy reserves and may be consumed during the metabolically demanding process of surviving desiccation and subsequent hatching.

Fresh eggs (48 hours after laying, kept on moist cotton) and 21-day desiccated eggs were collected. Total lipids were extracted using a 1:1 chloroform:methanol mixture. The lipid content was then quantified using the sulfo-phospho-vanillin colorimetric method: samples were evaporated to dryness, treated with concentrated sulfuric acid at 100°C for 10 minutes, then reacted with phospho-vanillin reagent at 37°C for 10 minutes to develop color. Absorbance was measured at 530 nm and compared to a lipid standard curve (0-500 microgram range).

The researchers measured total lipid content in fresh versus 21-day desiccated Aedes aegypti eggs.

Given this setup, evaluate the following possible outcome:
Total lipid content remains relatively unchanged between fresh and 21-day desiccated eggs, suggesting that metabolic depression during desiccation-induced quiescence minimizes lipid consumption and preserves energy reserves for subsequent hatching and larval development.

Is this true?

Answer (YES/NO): NO